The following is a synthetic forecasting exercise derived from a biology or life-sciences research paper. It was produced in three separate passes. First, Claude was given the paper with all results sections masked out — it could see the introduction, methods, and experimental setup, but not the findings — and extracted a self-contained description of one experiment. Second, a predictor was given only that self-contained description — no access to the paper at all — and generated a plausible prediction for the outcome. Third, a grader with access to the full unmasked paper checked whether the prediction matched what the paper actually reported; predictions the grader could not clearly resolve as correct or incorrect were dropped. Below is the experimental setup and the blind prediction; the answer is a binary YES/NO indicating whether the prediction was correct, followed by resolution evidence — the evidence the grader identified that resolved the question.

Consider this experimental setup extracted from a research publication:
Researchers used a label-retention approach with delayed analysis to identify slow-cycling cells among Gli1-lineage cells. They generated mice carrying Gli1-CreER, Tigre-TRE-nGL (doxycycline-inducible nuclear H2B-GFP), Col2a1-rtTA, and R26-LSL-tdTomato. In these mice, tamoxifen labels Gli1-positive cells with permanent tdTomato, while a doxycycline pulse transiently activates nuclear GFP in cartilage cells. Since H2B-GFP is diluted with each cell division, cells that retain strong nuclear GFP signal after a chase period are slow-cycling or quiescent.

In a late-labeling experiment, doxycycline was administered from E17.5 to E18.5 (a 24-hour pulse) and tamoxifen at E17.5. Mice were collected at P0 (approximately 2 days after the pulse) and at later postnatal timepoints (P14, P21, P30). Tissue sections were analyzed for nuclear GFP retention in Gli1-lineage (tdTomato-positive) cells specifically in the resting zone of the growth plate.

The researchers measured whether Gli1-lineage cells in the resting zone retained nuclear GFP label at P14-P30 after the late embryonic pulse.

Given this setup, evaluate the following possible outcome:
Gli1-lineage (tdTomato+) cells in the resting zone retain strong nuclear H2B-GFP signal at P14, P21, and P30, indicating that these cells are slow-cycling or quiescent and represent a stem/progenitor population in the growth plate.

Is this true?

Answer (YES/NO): YES